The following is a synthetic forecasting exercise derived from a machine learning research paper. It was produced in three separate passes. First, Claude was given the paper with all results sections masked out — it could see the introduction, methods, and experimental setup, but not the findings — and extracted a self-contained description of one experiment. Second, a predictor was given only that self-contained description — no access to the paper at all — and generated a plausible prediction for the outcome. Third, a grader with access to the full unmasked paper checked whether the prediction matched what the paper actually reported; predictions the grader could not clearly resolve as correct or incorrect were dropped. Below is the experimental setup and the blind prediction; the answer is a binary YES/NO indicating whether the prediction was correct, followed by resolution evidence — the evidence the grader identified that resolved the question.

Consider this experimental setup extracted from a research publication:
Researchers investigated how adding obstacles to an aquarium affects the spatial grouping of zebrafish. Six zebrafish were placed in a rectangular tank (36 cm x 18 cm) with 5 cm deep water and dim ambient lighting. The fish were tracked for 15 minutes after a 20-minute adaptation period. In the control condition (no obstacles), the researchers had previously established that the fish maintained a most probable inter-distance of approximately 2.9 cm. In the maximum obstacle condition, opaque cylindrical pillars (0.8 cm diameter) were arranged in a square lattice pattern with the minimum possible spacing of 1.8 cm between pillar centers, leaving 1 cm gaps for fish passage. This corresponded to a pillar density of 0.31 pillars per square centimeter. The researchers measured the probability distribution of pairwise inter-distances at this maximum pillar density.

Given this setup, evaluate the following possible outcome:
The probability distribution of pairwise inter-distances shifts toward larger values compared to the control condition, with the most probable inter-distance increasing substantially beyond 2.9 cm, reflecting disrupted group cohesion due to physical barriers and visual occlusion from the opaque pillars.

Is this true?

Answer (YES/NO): YES